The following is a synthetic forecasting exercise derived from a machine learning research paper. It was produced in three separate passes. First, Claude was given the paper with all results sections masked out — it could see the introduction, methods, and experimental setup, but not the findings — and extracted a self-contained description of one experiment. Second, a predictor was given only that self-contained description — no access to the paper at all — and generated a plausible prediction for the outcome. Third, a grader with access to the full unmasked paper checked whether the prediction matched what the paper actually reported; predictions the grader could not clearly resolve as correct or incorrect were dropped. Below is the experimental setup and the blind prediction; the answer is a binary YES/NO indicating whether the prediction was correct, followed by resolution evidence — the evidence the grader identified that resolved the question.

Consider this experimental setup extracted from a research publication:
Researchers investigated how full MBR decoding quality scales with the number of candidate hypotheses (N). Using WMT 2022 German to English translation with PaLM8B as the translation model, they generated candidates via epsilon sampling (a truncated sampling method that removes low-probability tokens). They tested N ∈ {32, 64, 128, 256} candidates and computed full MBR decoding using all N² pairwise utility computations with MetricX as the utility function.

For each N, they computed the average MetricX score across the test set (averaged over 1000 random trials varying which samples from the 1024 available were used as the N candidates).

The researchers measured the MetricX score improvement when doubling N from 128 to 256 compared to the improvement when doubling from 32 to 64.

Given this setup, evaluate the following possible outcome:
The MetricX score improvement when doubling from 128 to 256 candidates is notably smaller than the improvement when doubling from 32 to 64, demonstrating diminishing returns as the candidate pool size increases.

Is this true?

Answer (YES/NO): YES